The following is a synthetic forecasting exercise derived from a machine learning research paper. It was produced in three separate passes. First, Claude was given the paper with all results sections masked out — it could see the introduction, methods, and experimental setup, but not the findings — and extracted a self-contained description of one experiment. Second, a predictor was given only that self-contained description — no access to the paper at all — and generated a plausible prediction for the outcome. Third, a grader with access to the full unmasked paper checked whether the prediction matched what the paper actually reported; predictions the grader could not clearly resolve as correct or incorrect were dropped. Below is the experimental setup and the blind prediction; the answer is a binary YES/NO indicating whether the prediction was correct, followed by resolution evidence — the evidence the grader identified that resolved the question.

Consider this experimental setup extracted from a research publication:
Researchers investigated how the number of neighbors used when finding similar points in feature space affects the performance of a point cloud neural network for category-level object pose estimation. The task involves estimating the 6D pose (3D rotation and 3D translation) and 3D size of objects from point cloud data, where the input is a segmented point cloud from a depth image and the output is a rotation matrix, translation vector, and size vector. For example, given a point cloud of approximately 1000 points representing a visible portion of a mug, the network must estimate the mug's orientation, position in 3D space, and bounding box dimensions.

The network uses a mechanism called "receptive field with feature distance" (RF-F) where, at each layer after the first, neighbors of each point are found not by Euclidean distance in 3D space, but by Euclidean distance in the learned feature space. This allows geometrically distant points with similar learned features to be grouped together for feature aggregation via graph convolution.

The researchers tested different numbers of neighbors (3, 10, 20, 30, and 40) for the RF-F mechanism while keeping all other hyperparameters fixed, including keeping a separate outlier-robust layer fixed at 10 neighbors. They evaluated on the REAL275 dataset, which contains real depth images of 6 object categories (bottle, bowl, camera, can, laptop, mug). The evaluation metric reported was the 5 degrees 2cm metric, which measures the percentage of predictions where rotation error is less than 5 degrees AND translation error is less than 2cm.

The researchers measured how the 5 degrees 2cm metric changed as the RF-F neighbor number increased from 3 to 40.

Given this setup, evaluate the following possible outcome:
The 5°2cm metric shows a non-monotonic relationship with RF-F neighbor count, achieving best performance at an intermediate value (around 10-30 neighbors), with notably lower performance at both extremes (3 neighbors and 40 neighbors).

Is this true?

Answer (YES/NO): YES